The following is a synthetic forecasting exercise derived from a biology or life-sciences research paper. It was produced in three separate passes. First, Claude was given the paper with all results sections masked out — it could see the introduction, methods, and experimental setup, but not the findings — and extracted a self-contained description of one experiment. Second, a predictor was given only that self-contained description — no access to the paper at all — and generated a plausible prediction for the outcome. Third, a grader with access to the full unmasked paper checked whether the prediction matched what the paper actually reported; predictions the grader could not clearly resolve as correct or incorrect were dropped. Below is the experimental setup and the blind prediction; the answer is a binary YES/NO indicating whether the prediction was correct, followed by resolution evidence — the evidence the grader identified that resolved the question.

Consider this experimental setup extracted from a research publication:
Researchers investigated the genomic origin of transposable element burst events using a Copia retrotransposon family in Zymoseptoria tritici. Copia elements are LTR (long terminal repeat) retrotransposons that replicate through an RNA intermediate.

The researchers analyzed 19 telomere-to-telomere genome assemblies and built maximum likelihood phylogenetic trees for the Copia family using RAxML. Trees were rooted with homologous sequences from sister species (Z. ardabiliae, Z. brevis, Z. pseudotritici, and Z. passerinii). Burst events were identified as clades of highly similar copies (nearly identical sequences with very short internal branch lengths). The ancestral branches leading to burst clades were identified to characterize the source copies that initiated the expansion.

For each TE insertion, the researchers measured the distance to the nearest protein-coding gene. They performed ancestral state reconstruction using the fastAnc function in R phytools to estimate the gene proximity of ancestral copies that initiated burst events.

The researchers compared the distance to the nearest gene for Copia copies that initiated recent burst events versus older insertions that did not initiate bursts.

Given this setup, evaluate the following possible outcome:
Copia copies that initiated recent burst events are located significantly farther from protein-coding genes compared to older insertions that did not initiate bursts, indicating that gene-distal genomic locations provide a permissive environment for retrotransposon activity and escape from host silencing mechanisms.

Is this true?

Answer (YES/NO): NO